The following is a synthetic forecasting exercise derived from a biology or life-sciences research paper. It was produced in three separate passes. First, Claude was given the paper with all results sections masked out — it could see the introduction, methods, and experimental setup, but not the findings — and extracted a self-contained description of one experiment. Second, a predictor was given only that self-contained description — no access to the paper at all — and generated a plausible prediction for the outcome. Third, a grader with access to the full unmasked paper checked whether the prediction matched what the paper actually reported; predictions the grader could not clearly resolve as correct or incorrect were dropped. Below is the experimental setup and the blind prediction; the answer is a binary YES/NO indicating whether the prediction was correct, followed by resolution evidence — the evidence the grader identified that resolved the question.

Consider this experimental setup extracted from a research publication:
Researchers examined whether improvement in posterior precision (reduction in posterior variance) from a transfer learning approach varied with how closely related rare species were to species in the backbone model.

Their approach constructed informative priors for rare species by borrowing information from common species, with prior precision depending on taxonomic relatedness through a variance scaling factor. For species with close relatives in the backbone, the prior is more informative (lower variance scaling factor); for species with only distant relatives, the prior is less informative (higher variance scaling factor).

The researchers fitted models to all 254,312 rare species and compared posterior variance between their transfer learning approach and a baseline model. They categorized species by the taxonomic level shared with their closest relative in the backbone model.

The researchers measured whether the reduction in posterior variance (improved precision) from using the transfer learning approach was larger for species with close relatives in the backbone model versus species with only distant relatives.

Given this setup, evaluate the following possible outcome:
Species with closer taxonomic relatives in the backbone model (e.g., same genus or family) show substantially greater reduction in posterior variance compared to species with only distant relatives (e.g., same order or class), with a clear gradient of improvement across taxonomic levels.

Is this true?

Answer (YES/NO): YES